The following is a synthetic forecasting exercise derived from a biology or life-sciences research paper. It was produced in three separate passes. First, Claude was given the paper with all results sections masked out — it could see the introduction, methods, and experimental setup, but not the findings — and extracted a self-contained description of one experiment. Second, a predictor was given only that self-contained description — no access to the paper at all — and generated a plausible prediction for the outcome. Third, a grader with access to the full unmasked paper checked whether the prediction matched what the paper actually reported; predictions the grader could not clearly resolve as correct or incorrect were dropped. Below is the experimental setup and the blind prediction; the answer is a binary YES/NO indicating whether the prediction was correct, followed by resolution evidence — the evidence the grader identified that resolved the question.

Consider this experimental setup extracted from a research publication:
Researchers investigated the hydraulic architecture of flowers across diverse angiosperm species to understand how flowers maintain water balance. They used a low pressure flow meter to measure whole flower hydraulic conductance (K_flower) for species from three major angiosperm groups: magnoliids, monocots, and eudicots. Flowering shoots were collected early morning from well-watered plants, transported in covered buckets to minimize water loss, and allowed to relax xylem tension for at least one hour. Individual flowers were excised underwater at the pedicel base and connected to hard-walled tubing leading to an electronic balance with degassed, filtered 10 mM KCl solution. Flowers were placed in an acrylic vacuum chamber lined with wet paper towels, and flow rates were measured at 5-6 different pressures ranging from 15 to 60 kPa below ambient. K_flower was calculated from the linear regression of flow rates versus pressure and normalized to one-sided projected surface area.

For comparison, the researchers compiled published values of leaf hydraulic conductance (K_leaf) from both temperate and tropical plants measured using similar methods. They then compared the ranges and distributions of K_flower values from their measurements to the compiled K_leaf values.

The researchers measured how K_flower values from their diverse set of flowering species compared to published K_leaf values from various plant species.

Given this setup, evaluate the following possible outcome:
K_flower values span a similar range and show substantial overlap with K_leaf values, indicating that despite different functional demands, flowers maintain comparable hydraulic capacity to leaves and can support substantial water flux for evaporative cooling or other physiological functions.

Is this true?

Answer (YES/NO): NO